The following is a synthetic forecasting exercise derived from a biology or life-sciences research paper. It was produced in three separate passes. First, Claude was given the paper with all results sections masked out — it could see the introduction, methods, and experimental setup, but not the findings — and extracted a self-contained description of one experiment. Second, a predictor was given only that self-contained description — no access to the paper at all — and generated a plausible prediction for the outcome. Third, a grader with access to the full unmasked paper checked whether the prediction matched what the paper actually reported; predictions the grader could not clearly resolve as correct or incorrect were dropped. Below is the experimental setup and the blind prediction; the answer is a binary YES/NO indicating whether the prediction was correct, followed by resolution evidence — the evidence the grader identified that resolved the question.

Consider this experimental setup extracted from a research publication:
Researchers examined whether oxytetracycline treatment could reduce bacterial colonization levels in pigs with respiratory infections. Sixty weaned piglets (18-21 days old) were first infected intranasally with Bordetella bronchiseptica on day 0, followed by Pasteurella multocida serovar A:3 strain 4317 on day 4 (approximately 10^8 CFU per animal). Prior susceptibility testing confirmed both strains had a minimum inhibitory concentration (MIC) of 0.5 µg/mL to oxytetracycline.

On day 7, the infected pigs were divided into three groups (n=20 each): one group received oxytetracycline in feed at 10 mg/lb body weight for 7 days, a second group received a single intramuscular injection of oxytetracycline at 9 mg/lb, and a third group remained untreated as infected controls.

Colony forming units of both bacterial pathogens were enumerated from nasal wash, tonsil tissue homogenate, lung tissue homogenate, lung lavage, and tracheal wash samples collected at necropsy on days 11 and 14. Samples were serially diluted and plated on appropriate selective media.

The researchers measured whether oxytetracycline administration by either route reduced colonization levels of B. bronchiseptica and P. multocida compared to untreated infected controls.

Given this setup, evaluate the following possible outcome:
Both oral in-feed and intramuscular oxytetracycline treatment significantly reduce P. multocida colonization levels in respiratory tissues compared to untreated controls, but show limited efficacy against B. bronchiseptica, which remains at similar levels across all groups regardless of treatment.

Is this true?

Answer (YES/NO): NO